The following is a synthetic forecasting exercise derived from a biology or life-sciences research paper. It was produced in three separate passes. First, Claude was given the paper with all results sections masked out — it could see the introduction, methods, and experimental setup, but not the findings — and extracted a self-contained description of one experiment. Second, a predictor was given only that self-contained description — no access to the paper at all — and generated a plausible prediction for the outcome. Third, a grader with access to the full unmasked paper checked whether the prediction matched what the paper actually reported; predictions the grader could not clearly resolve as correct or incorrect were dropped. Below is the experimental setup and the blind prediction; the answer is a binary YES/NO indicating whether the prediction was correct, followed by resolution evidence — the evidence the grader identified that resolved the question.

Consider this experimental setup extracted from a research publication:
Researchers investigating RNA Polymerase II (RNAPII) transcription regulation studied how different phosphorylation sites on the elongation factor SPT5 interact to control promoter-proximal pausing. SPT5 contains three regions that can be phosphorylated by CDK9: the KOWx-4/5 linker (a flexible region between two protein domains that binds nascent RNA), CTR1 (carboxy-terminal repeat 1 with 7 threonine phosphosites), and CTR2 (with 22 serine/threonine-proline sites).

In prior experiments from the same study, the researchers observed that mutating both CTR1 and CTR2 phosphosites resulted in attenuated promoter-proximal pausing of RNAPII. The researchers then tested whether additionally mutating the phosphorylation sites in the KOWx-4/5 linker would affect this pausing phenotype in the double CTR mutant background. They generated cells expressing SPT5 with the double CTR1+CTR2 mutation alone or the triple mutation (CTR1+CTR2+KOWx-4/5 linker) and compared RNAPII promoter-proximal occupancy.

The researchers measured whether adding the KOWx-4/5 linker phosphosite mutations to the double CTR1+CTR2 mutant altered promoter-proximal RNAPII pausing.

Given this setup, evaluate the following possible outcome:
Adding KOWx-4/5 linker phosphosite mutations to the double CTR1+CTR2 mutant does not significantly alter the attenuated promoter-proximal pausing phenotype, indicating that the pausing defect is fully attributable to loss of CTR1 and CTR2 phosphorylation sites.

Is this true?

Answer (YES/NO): NO